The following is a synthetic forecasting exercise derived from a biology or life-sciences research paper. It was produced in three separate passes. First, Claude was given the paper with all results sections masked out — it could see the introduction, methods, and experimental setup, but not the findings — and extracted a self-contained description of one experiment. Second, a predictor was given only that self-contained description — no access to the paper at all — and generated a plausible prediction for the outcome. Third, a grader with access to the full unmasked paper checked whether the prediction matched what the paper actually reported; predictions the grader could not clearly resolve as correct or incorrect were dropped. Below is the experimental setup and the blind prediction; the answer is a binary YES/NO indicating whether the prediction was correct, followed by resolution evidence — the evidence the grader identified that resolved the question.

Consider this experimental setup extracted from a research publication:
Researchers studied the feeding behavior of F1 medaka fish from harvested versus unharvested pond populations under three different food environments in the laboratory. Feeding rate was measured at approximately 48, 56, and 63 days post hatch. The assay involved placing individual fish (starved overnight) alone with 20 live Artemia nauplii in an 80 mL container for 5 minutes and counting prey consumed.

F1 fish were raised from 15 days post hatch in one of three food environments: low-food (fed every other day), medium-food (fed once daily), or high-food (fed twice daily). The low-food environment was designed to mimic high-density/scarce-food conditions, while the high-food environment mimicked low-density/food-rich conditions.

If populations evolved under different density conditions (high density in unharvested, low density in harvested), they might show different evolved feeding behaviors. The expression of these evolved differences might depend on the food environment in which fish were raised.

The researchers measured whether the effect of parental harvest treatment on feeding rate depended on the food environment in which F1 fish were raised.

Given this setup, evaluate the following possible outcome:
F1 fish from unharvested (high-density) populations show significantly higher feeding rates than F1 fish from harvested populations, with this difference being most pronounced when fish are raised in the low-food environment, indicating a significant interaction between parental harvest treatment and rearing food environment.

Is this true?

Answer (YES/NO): NO